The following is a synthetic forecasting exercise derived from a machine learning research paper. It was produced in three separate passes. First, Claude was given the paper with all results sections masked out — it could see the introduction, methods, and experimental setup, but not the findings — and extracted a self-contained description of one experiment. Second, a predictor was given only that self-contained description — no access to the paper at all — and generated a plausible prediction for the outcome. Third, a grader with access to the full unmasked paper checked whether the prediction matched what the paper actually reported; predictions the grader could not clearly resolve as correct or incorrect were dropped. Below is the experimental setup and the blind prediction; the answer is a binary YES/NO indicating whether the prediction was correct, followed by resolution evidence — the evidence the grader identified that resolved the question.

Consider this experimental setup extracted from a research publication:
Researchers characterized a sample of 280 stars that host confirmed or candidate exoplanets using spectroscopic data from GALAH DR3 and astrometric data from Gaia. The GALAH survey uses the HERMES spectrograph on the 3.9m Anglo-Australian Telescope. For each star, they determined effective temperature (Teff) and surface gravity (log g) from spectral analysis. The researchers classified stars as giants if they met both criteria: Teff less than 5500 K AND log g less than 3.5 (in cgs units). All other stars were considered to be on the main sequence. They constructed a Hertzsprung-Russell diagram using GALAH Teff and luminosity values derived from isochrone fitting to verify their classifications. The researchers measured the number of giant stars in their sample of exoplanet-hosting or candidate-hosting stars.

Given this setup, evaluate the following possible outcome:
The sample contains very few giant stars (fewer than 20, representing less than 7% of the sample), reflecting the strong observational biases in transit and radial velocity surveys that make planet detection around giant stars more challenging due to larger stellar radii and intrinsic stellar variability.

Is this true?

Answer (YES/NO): NO